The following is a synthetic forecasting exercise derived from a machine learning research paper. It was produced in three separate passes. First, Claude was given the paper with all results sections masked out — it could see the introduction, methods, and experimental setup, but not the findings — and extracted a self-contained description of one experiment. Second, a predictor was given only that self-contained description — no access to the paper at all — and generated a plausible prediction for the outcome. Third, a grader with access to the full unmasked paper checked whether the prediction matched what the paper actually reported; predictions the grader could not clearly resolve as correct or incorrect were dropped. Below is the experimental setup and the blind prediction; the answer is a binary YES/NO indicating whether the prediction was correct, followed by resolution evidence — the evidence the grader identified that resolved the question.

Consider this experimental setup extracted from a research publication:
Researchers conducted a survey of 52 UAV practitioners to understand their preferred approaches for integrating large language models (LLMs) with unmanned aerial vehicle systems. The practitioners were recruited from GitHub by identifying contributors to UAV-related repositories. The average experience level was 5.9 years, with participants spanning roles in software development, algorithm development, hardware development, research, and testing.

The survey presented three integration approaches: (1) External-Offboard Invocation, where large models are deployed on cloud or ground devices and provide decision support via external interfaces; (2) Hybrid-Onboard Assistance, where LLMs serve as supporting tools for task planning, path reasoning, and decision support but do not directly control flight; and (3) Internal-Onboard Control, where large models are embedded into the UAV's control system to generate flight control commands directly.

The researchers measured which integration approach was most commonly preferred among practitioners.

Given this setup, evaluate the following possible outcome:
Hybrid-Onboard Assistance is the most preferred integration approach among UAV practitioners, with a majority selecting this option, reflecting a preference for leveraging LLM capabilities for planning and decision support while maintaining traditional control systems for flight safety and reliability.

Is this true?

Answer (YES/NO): YES